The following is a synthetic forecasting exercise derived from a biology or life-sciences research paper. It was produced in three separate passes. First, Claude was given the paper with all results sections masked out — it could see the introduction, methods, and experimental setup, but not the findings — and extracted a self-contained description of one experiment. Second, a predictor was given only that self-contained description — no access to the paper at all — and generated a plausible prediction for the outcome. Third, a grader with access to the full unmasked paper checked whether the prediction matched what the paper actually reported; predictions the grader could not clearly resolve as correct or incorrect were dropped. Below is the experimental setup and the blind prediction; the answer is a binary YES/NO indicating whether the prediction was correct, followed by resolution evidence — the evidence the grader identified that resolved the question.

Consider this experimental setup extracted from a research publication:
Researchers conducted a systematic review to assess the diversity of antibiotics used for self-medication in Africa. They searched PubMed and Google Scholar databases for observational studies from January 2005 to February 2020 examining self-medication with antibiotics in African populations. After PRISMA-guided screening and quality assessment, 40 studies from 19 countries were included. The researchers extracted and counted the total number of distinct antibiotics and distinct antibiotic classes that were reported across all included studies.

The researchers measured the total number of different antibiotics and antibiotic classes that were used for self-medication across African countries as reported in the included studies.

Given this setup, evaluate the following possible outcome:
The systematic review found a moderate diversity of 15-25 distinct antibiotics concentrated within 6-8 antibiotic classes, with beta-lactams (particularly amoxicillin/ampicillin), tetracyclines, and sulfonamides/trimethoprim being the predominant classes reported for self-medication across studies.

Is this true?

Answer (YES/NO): NO